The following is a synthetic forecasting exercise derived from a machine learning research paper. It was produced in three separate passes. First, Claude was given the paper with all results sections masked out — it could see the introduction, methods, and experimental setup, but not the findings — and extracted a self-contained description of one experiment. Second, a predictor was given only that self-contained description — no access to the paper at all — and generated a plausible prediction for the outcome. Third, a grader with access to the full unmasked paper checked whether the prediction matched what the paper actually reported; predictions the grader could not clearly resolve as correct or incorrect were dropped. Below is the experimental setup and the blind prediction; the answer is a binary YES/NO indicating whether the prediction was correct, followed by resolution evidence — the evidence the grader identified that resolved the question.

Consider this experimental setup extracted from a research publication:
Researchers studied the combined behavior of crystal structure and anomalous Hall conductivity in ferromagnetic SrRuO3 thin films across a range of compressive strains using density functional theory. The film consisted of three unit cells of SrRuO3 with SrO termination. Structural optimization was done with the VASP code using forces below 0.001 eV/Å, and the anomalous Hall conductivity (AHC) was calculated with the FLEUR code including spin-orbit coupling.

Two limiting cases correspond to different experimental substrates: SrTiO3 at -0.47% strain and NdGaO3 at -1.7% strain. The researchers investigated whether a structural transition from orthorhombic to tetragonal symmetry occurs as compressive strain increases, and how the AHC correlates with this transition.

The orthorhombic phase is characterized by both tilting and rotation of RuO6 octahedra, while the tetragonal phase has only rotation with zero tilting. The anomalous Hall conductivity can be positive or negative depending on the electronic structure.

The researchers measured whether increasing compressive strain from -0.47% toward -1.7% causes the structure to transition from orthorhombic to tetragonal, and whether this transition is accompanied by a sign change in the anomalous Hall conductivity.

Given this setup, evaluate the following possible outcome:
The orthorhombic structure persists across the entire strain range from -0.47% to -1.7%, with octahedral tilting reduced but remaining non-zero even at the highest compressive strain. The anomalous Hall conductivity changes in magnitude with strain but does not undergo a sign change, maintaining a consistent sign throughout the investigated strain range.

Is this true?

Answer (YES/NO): NO